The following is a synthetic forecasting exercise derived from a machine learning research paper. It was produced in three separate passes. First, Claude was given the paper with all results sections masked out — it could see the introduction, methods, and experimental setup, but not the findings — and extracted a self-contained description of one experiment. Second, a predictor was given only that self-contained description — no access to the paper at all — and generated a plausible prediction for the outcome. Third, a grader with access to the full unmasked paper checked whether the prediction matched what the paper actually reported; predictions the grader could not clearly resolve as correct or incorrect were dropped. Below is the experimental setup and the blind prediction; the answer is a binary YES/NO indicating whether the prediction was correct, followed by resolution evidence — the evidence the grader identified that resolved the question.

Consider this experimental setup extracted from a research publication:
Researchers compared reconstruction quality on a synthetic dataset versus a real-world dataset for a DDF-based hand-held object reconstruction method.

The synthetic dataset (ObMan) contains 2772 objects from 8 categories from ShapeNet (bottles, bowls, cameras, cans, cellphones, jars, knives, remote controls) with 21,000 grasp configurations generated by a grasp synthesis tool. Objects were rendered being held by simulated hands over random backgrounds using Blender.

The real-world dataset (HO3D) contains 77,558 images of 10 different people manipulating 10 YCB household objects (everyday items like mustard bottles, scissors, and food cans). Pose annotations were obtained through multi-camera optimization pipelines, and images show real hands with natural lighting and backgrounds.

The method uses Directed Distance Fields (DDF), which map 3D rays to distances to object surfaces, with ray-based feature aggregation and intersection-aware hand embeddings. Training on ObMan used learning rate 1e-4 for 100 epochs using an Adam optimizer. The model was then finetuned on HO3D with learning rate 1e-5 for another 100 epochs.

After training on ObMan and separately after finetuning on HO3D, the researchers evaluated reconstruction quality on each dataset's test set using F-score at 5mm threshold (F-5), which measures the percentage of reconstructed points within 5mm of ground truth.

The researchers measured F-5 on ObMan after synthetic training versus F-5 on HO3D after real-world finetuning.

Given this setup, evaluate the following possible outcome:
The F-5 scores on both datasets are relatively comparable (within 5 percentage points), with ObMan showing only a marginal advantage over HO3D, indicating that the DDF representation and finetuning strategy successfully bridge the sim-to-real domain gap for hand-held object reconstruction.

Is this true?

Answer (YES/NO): NO